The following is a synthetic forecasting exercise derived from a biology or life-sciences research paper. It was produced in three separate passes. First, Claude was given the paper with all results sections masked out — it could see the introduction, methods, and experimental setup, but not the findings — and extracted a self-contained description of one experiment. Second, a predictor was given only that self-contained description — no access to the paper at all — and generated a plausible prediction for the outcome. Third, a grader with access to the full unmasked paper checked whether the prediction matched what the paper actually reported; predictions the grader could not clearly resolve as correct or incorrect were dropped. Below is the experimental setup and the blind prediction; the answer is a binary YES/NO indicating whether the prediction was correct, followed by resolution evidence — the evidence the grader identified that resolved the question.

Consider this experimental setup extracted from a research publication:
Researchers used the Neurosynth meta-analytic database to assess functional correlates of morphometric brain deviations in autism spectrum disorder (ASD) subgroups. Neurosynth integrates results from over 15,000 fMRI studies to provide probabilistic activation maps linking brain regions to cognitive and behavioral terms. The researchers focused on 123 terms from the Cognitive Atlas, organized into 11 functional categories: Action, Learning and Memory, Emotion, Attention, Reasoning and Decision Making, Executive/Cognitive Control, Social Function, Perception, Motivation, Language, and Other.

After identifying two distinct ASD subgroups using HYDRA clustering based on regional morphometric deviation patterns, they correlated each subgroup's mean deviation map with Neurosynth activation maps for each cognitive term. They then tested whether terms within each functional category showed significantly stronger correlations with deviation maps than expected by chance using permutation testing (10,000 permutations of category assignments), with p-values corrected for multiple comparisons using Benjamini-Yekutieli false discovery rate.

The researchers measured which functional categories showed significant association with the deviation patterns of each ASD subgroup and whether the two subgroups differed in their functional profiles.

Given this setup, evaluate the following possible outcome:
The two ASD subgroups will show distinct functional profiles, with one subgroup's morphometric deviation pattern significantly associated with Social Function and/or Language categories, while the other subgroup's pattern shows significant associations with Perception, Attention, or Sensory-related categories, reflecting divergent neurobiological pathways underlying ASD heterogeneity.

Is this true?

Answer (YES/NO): NO